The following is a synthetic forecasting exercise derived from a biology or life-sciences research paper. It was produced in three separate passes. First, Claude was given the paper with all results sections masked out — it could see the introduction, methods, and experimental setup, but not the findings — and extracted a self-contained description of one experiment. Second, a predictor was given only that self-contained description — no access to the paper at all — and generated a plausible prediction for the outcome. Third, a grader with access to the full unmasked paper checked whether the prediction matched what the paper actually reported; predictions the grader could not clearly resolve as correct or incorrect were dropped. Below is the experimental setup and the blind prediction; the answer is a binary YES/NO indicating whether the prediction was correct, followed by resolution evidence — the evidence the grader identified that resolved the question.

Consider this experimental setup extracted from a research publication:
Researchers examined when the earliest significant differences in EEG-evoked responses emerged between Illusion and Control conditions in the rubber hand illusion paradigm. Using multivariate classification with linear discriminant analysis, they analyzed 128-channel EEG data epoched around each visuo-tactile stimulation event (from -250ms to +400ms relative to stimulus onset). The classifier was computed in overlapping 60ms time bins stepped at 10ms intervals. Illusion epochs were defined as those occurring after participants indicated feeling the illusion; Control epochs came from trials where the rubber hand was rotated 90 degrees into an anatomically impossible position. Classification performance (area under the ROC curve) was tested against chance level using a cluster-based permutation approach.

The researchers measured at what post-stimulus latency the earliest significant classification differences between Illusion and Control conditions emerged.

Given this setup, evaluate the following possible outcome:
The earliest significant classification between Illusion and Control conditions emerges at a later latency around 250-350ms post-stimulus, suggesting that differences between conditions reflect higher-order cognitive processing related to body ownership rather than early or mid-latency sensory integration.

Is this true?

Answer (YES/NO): NO